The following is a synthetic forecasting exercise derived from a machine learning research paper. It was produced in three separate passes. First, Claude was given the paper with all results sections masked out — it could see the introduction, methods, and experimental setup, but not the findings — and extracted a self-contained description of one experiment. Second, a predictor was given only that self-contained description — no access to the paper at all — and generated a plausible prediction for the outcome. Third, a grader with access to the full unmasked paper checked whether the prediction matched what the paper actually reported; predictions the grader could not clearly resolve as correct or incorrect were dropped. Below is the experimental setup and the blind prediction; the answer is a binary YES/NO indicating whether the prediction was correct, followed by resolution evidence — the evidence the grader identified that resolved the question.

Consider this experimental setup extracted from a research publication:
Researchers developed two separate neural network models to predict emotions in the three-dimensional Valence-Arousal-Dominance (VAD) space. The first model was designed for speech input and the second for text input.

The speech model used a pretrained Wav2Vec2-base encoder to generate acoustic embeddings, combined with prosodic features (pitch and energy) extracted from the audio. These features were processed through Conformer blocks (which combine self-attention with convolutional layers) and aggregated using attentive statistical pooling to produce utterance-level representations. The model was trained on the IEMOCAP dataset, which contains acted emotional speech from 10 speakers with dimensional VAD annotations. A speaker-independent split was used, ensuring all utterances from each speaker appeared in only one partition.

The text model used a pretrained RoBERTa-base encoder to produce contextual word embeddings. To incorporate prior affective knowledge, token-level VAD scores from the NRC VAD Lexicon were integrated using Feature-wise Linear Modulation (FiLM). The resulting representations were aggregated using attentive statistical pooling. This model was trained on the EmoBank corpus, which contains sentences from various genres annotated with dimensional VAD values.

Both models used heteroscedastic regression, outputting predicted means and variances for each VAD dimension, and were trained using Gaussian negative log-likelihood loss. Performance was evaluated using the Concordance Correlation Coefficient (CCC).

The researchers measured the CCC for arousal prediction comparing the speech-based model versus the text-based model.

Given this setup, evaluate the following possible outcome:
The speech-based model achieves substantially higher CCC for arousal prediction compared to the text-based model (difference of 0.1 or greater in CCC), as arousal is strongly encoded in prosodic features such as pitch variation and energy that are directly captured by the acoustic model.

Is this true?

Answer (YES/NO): YES